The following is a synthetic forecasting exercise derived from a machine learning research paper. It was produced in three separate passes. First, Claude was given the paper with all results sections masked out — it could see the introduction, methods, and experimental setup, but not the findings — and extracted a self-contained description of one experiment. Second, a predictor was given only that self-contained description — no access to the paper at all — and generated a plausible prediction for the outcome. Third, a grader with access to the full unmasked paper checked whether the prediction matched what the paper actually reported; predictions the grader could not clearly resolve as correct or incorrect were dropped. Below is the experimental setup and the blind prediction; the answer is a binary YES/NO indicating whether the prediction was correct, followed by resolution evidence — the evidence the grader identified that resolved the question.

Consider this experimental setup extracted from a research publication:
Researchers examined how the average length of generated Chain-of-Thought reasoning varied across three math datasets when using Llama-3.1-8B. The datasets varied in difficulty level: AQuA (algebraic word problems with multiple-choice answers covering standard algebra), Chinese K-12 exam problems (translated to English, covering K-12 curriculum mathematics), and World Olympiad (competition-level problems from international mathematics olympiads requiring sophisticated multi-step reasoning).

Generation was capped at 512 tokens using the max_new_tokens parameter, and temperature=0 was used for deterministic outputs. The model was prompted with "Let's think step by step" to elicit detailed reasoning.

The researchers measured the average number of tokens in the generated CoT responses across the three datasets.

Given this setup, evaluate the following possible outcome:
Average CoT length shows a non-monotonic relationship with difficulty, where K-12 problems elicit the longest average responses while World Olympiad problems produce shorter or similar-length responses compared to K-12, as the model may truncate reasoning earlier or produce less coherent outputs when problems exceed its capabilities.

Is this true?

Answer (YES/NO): NO